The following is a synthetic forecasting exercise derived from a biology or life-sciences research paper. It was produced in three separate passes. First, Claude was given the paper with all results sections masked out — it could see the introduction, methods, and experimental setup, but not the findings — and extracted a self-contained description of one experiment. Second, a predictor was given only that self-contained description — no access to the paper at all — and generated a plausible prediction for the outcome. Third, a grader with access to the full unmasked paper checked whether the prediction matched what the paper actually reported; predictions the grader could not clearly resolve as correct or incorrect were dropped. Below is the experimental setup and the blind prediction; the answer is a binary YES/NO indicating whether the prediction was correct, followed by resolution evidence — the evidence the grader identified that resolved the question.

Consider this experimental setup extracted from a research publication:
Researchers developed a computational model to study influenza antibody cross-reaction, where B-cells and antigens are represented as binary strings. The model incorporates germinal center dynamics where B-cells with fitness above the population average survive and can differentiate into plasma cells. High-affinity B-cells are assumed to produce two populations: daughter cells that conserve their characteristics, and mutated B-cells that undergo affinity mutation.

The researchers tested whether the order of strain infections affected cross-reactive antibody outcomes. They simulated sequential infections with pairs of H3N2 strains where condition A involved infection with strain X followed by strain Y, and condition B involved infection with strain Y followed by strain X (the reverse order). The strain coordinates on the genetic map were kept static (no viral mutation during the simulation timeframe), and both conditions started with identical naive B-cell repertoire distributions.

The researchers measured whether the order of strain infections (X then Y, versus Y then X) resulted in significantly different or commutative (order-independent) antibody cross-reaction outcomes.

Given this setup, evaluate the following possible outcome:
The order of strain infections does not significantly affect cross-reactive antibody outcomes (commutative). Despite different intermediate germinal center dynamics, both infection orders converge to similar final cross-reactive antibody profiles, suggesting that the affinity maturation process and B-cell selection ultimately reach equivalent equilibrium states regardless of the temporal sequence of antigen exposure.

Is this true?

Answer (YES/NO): YES